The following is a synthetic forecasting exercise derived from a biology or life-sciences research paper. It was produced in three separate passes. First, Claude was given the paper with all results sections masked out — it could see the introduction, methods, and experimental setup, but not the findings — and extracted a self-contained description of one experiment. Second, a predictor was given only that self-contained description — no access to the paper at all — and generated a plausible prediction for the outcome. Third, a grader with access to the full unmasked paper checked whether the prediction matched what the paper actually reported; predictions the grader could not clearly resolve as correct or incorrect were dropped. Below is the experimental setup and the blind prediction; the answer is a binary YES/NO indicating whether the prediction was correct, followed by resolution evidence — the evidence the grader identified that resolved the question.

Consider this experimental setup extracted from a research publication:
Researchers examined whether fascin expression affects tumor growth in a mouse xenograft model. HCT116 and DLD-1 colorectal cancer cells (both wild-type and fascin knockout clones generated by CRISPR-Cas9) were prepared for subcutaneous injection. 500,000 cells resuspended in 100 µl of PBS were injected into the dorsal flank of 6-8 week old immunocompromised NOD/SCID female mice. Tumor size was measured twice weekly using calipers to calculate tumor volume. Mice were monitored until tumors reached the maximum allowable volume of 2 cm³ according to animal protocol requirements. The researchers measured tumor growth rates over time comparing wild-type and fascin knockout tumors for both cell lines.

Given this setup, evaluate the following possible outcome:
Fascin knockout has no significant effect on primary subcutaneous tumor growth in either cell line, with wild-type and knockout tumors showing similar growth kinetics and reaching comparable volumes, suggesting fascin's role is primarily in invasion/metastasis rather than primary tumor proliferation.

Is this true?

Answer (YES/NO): NO